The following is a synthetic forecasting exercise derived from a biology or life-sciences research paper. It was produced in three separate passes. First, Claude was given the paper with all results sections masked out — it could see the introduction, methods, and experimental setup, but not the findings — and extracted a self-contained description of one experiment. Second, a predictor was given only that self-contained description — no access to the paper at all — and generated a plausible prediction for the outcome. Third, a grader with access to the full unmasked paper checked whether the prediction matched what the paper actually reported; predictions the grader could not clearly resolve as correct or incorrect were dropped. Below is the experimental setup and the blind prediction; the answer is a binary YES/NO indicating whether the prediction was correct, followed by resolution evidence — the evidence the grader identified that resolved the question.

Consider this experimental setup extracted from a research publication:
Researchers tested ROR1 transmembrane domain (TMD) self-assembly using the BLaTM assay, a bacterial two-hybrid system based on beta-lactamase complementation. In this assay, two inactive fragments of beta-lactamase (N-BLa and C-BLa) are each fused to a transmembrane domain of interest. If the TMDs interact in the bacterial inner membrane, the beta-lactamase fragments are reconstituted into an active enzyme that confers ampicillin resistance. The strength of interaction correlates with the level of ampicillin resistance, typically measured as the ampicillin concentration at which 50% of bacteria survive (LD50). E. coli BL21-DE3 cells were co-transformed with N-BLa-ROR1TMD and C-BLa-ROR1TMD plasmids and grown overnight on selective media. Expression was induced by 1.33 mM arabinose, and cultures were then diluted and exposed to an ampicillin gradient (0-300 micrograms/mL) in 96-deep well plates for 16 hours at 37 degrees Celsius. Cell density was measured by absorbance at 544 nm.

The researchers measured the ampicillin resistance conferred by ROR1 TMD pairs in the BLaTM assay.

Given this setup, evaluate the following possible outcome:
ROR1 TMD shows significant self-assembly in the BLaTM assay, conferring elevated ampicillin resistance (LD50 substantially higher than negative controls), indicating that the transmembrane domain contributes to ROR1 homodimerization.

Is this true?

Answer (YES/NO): NO